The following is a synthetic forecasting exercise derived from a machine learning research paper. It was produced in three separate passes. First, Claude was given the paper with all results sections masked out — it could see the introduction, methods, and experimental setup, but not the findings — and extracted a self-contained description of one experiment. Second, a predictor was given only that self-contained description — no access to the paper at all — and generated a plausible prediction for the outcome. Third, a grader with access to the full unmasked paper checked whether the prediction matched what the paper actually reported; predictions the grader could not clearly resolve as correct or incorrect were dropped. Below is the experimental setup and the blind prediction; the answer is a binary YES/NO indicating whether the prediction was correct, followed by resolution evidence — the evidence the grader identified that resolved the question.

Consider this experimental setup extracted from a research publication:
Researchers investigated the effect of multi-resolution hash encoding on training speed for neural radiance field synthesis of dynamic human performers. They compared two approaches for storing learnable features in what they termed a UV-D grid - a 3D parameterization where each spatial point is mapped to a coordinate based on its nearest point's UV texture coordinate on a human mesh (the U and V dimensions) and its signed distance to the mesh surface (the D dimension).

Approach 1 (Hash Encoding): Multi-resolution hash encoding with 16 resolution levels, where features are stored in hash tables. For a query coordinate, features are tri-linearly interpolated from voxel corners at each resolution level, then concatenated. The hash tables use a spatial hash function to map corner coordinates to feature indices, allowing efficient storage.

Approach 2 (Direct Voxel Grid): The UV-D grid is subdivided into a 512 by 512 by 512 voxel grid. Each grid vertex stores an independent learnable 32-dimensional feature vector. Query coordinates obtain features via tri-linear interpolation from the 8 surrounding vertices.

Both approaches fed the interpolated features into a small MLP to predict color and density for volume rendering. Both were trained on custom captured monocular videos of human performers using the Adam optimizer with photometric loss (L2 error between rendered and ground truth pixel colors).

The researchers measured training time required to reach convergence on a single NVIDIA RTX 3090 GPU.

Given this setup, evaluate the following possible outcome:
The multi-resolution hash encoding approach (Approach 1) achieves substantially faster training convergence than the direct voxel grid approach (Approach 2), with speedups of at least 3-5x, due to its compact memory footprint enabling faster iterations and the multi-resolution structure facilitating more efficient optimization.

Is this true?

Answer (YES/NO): YES